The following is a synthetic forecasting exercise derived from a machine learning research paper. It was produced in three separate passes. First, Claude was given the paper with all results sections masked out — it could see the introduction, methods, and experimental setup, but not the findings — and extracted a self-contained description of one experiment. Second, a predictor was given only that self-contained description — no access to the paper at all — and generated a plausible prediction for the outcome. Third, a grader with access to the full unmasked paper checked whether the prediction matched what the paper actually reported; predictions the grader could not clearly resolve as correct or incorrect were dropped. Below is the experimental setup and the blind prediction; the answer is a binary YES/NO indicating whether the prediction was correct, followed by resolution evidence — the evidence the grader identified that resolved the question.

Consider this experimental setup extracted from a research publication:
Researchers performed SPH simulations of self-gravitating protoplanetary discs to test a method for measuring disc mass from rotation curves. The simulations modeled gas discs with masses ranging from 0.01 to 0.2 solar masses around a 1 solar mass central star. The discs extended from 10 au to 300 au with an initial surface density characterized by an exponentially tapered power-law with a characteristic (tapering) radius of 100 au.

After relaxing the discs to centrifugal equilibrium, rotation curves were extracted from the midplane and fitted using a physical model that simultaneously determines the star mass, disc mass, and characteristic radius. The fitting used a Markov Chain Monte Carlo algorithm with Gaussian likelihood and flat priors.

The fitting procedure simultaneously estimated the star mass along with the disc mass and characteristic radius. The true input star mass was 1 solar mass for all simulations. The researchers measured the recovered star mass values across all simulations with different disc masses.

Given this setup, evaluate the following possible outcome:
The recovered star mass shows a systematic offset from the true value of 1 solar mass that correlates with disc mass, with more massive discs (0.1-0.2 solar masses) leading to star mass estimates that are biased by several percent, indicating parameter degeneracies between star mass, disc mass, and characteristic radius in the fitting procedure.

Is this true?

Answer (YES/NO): NO